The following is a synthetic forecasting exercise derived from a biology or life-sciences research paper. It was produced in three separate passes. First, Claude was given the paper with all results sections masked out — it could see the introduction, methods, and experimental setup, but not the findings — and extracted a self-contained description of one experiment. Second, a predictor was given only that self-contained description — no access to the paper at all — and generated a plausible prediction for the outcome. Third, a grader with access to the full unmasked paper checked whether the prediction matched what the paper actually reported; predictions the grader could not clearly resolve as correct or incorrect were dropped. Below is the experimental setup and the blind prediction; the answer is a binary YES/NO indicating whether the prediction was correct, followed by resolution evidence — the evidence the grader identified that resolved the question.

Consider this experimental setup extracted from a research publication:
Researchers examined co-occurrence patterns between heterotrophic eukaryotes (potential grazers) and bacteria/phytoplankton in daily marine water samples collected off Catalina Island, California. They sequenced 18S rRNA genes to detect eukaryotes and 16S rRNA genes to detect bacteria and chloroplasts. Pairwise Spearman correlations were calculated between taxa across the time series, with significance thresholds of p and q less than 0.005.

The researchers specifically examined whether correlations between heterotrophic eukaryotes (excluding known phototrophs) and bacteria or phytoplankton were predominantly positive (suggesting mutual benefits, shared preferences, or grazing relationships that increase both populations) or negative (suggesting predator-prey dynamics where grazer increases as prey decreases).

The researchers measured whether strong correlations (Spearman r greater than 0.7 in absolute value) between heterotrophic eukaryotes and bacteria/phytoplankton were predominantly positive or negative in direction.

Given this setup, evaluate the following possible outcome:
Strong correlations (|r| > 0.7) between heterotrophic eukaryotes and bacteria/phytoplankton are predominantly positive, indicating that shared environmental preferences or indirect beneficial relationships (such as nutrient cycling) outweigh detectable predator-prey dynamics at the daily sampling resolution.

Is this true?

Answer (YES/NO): YES